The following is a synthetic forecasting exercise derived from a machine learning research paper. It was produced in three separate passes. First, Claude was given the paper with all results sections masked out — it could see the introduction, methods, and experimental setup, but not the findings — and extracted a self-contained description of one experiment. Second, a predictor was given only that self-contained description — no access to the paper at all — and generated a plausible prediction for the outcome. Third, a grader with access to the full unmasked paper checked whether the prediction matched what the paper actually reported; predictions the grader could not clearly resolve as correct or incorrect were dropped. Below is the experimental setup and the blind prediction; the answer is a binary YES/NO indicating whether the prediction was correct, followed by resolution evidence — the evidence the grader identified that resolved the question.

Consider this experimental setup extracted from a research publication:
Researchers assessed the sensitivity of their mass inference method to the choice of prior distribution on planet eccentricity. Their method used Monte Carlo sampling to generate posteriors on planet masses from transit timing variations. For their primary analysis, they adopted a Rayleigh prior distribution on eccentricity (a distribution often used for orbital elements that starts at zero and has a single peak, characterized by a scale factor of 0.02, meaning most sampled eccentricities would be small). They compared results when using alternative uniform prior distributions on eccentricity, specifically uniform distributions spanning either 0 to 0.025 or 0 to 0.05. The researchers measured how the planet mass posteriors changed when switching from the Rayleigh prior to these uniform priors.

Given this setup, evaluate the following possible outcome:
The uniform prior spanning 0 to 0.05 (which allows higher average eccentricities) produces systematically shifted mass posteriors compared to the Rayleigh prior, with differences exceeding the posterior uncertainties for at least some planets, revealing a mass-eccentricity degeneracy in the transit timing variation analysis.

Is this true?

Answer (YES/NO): NO